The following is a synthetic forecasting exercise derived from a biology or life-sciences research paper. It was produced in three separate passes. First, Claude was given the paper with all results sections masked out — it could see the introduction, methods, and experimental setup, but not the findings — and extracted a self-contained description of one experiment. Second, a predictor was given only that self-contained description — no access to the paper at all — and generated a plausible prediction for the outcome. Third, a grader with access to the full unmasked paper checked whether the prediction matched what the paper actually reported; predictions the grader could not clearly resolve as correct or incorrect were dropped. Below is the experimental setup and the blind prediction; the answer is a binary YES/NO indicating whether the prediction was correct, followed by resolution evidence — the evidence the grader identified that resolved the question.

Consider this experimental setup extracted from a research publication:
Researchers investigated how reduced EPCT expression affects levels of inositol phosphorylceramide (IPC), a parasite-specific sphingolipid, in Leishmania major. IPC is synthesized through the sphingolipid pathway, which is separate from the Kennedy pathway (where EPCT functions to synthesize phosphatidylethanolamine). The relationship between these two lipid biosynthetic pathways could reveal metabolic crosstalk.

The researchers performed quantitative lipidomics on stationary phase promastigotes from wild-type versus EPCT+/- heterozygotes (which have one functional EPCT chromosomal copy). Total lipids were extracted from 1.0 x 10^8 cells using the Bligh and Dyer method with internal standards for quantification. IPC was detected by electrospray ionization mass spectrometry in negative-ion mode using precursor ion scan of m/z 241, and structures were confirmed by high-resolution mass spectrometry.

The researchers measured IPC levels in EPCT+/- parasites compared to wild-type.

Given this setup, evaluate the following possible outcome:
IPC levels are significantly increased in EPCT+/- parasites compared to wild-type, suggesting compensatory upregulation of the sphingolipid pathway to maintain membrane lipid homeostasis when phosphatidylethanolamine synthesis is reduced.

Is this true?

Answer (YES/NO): NO